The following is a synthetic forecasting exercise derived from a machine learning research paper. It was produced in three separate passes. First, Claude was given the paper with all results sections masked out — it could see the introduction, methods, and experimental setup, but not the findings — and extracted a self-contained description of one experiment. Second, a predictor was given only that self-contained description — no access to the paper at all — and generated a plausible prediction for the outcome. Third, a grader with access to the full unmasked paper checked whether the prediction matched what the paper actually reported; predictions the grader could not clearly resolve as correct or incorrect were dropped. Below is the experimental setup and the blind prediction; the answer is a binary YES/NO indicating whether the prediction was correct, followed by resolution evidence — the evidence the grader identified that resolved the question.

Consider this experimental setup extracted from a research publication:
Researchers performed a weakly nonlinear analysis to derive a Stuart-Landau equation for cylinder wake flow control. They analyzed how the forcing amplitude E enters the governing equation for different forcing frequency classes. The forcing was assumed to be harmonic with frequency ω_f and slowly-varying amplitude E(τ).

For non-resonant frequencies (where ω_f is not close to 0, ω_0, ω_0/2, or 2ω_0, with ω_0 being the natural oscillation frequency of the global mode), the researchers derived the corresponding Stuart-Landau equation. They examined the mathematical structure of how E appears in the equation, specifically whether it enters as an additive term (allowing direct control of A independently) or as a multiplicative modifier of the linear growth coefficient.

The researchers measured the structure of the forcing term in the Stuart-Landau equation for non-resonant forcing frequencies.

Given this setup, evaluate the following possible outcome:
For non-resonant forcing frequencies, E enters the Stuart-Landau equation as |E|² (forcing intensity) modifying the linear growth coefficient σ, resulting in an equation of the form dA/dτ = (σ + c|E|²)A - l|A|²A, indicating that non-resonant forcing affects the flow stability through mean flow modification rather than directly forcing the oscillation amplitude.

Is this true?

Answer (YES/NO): YES